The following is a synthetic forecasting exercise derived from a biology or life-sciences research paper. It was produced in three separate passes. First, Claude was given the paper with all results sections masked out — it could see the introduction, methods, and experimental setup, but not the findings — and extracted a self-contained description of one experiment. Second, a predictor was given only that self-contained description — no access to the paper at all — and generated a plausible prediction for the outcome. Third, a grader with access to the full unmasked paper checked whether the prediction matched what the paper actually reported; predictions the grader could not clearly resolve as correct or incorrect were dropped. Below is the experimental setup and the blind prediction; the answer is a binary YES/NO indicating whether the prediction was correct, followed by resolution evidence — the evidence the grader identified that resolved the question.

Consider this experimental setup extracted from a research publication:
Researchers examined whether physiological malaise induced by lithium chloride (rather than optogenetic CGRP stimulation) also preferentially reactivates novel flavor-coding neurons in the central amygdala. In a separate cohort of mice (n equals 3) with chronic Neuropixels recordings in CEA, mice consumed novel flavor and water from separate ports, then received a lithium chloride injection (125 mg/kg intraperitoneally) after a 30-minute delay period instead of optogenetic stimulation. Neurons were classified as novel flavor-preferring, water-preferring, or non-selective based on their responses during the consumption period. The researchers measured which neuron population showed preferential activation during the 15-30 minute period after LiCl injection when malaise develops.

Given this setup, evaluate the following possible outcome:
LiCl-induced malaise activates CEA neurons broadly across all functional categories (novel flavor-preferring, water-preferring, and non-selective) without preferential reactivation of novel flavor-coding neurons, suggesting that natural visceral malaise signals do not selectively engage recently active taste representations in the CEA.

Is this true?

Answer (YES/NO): NO